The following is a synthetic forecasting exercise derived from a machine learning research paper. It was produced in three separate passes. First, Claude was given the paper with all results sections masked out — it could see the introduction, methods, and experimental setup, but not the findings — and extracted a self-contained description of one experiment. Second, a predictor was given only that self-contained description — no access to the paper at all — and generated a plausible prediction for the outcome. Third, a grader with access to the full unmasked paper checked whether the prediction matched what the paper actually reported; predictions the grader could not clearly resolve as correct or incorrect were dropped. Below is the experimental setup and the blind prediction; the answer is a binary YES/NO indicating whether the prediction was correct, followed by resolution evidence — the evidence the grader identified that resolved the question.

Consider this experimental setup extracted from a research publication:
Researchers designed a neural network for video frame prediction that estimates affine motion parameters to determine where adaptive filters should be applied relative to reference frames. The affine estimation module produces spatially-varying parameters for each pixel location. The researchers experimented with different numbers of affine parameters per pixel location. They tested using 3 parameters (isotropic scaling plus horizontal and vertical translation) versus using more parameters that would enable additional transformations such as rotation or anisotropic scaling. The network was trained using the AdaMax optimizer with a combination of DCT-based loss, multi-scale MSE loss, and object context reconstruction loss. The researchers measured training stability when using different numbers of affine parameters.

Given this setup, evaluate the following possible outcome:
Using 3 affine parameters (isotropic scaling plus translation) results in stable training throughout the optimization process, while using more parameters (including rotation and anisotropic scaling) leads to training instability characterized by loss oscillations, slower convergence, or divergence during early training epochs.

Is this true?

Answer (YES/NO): NO